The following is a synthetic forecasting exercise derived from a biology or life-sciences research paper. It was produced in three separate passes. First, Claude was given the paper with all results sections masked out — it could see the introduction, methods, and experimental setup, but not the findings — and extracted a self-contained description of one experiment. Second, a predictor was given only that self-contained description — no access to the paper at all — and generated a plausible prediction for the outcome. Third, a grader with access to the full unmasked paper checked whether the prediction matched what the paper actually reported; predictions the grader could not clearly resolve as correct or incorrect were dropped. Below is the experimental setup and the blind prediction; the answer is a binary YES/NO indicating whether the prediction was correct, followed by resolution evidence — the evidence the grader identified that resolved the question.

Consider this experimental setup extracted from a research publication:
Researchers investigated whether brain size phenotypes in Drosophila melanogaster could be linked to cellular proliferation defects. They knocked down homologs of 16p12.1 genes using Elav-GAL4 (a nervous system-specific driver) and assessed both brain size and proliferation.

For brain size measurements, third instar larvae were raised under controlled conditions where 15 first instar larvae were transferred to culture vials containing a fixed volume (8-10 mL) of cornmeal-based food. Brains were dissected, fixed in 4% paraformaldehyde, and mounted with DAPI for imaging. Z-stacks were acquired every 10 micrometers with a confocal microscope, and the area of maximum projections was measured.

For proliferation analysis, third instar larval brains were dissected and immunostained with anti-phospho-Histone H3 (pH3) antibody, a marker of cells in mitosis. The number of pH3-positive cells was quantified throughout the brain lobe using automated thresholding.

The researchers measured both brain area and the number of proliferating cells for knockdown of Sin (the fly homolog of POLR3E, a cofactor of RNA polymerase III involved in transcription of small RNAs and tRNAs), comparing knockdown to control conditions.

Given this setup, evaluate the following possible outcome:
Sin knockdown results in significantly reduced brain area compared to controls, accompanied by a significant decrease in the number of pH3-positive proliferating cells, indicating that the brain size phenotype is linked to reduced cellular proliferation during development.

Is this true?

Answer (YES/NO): YES